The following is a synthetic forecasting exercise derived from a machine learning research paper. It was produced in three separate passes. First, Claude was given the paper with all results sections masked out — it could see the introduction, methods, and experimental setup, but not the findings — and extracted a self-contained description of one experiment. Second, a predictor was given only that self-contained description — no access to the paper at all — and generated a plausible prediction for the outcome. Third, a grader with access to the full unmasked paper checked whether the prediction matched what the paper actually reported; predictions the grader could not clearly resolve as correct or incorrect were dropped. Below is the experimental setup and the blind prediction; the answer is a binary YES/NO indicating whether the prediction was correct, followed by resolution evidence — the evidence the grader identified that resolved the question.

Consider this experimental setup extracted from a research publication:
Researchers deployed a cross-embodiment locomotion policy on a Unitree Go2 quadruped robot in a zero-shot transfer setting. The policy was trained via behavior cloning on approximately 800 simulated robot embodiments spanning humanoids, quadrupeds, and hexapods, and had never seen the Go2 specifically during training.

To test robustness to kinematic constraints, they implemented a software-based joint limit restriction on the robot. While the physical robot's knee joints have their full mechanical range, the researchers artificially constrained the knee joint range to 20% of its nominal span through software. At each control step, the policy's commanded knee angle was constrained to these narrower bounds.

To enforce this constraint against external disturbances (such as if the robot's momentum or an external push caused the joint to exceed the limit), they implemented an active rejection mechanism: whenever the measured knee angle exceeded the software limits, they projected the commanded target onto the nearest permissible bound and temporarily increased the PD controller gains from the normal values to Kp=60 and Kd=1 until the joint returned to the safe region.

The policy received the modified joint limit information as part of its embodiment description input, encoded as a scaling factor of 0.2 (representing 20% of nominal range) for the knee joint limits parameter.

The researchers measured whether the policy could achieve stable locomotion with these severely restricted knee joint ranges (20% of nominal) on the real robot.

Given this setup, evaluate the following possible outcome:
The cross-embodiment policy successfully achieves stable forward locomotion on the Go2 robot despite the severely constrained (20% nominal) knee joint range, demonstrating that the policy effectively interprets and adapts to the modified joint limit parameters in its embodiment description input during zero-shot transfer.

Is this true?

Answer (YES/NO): YES